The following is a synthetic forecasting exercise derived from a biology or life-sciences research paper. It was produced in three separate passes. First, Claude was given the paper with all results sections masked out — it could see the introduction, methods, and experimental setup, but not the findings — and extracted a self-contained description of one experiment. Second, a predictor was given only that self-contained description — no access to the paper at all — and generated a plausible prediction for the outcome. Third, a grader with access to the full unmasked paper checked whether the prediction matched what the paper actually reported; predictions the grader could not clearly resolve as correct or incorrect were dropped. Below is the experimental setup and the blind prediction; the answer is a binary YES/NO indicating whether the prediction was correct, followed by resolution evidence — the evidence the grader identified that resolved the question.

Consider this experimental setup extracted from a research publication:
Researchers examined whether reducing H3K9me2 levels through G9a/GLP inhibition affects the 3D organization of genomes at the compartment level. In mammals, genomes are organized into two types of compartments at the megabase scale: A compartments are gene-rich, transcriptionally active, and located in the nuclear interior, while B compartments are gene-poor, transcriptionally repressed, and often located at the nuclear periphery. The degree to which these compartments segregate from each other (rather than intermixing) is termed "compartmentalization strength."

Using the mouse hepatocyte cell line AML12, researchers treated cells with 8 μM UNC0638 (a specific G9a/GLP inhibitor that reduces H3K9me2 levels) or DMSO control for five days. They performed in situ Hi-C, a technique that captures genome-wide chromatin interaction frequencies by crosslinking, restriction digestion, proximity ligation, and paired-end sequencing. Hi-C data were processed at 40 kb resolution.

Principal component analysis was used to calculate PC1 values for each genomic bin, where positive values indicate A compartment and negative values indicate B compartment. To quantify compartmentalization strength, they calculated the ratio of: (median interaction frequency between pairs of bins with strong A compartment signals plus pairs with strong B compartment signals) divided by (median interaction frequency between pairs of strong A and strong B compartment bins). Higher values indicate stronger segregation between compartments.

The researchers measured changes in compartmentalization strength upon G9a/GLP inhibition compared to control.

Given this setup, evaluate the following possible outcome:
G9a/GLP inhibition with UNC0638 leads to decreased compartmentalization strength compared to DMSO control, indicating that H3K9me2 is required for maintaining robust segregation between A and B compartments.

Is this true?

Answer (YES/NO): NO